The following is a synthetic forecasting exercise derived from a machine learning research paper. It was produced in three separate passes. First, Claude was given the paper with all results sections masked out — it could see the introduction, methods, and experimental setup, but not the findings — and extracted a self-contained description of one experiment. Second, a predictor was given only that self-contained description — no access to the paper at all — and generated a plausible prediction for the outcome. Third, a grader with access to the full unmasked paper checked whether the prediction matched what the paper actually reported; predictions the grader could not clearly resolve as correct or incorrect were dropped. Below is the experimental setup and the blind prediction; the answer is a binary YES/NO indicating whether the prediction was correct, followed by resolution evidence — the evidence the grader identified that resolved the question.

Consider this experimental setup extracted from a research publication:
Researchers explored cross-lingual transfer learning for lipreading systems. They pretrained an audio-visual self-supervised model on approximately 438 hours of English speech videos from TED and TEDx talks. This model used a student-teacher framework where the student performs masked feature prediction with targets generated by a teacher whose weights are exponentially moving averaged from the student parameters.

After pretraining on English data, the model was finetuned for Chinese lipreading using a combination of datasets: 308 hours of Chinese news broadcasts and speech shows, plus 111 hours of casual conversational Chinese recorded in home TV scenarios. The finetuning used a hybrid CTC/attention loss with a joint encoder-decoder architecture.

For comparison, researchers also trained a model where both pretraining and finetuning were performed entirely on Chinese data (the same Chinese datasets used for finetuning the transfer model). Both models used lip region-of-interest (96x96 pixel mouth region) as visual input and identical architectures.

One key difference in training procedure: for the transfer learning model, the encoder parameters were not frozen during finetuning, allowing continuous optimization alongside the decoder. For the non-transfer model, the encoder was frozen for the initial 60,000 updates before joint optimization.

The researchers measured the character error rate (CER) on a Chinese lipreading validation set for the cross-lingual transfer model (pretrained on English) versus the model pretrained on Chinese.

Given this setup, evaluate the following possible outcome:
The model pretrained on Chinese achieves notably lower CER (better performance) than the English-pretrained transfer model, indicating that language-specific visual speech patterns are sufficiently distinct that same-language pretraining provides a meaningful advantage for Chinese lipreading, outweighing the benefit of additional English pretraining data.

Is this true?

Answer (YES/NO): YES